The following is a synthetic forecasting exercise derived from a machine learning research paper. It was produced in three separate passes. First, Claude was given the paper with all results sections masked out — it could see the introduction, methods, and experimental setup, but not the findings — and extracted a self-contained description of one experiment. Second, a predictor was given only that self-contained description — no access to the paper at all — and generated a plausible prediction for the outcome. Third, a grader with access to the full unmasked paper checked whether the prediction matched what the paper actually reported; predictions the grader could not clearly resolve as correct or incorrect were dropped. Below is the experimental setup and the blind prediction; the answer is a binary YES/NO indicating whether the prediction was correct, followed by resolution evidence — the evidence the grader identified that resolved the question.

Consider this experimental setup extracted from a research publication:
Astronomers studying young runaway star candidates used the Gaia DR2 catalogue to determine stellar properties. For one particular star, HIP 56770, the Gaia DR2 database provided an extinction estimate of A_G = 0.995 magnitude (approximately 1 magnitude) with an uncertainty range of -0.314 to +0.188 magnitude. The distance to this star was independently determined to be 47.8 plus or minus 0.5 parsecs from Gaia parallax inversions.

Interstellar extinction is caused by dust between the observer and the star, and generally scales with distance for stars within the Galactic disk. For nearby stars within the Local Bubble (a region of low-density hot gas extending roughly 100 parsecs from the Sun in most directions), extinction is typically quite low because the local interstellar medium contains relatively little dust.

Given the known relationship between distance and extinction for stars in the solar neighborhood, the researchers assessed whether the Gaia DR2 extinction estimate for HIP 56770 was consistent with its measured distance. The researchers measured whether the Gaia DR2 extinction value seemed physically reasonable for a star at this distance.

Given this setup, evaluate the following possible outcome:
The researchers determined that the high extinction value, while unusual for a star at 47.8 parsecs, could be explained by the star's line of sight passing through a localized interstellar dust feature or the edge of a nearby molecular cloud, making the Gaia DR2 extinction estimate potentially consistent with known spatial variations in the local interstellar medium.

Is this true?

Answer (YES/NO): NO